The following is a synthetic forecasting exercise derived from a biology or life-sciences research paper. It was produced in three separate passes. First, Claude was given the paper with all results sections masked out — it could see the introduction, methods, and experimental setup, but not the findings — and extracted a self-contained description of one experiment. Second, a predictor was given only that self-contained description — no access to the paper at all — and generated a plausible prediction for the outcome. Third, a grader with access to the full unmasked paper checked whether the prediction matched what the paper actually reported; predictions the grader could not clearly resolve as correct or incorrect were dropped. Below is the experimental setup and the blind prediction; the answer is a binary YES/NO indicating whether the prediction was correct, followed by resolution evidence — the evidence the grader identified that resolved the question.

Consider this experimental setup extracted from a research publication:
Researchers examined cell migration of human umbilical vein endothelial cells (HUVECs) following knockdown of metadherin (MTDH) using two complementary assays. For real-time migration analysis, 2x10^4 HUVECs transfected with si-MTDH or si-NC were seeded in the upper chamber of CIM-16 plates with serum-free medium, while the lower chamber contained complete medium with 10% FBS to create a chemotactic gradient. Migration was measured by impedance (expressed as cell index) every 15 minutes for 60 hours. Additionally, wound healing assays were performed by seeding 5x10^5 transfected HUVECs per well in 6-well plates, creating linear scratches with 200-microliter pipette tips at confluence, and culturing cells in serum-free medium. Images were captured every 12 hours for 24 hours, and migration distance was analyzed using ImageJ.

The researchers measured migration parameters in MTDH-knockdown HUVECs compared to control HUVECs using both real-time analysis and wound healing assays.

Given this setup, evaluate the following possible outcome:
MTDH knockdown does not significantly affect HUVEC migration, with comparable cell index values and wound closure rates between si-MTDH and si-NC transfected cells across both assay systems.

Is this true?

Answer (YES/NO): NO